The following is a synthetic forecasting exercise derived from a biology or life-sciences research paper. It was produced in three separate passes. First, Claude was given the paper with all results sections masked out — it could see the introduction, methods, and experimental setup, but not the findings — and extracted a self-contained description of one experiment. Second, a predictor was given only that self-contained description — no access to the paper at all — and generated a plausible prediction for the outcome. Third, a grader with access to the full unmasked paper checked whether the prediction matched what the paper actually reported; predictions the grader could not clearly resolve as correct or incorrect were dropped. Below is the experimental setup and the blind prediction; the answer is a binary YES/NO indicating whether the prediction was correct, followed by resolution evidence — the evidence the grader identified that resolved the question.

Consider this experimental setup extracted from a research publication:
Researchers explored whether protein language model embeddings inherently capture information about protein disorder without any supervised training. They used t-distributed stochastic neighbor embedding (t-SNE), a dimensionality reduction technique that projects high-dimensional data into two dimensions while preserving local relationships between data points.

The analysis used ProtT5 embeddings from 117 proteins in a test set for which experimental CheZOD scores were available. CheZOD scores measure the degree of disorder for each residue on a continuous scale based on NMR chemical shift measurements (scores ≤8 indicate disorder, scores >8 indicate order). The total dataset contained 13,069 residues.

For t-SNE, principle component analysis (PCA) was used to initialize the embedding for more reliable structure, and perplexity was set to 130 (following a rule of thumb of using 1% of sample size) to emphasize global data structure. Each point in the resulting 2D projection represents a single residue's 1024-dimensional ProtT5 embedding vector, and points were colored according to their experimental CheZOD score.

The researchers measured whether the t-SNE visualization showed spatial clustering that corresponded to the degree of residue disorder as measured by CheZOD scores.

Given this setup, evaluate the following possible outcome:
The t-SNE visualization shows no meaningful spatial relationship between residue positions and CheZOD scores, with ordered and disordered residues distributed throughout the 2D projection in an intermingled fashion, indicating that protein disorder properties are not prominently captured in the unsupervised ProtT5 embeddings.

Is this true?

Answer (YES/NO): NO